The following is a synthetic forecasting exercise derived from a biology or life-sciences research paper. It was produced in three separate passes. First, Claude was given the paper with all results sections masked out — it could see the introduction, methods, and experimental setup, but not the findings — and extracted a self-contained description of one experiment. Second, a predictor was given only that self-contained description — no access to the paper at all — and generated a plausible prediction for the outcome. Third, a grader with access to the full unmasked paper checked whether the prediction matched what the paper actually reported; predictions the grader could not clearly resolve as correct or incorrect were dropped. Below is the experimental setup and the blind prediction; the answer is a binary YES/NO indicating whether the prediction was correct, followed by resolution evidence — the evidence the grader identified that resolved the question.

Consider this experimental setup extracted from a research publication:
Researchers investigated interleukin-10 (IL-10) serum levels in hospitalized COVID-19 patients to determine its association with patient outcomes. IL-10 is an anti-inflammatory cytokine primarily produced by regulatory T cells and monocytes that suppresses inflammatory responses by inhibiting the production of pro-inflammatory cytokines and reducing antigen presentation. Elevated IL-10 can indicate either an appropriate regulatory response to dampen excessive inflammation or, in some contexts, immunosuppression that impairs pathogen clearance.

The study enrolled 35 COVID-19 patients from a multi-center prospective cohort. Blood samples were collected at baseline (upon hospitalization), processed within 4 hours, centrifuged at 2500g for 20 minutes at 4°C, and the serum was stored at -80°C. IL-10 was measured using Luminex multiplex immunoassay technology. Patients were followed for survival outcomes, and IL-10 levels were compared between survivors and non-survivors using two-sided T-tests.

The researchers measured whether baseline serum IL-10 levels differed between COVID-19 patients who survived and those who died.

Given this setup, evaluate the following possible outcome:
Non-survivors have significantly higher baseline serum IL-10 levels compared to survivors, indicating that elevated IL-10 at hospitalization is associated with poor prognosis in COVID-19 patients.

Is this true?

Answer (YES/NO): YES